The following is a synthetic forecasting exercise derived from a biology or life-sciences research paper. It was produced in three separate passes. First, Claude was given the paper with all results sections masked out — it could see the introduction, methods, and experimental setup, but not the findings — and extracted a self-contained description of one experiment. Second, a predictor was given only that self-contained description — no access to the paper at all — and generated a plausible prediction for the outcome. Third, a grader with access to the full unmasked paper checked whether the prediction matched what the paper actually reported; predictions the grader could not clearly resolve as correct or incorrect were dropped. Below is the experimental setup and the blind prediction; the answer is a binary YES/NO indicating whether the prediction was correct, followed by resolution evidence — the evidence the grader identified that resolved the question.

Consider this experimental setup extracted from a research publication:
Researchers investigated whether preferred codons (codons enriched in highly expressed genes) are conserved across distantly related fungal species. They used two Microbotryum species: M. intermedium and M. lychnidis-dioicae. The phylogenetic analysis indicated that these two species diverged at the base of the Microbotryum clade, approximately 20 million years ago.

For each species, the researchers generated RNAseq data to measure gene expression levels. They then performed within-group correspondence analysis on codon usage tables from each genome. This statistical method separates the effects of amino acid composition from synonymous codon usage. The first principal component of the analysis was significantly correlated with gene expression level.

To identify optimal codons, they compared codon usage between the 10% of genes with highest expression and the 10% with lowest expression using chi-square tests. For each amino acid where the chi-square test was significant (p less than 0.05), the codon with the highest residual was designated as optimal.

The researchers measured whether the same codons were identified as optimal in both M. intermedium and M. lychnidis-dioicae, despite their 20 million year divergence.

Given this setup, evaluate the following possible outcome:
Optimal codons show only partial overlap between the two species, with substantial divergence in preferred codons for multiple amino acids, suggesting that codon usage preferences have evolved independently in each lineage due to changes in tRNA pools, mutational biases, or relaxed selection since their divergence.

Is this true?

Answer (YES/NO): NO